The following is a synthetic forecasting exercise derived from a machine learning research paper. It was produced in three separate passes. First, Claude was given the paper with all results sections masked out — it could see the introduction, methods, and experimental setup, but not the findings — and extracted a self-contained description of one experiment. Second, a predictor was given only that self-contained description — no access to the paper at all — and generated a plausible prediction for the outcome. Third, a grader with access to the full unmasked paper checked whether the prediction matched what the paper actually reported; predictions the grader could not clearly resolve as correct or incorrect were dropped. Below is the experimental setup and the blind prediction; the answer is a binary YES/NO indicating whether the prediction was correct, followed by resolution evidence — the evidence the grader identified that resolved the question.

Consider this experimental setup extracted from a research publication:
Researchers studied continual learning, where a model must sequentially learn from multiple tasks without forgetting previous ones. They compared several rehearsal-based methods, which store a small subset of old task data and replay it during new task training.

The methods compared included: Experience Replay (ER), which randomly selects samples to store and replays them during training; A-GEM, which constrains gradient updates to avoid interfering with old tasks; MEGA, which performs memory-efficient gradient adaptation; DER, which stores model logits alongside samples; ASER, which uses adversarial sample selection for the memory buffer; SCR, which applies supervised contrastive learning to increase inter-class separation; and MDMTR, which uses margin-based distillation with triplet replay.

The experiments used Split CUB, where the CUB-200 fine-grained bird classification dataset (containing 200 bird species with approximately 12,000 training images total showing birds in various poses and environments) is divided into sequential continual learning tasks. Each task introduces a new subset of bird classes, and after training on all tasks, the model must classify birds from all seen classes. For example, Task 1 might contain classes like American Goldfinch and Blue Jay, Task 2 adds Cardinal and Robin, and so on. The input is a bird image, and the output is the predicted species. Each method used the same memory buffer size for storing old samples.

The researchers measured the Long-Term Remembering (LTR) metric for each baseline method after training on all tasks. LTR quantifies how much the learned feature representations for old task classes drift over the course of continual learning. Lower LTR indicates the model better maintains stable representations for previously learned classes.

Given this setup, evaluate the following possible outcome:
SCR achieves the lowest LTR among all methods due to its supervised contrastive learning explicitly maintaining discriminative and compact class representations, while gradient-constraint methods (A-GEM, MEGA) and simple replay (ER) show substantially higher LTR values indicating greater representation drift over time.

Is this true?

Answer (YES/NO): NO